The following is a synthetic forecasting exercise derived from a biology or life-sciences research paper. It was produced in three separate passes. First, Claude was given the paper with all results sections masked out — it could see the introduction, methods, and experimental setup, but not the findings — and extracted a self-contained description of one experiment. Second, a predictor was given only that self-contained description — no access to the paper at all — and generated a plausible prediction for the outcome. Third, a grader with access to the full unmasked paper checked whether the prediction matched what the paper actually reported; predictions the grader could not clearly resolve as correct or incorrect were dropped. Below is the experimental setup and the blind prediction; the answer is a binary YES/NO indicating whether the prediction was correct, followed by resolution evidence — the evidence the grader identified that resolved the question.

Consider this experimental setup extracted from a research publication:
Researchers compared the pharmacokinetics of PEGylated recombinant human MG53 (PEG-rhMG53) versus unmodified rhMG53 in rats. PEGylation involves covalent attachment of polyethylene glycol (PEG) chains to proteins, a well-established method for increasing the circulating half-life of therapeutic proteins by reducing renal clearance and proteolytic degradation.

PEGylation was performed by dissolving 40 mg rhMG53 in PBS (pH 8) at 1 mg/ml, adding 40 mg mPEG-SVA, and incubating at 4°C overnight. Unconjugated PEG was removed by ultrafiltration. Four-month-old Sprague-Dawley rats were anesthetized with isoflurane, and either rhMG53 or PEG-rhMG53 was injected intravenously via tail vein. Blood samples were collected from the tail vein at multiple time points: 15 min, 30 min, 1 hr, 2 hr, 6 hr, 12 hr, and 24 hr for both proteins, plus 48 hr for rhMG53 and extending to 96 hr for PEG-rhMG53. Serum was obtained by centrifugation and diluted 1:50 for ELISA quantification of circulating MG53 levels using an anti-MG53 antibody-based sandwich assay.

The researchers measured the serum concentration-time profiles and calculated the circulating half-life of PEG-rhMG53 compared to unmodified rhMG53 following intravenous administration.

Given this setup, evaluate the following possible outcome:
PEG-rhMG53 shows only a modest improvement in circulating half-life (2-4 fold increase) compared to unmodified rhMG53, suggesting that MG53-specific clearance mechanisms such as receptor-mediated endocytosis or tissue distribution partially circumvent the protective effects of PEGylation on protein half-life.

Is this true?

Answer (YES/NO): NO